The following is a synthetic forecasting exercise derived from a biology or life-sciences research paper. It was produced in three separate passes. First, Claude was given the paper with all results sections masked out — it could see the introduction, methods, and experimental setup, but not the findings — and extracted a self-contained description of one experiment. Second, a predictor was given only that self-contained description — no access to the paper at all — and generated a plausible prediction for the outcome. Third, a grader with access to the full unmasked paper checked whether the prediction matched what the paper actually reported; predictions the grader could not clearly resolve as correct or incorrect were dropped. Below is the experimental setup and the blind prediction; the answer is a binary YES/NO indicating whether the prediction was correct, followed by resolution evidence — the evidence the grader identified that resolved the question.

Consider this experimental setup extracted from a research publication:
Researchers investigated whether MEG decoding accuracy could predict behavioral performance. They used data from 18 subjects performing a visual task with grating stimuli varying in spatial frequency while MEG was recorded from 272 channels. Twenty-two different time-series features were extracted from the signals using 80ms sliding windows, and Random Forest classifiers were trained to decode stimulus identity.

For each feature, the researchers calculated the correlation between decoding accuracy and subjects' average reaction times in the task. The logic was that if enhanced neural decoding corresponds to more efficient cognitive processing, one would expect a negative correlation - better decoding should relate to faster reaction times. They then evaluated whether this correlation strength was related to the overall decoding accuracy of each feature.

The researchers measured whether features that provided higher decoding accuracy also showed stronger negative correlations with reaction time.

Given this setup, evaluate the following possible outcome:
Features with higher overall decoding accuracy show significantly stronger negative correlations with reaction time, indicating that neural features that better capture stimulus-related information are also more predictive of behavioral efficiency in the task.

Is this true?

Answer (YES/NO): NO